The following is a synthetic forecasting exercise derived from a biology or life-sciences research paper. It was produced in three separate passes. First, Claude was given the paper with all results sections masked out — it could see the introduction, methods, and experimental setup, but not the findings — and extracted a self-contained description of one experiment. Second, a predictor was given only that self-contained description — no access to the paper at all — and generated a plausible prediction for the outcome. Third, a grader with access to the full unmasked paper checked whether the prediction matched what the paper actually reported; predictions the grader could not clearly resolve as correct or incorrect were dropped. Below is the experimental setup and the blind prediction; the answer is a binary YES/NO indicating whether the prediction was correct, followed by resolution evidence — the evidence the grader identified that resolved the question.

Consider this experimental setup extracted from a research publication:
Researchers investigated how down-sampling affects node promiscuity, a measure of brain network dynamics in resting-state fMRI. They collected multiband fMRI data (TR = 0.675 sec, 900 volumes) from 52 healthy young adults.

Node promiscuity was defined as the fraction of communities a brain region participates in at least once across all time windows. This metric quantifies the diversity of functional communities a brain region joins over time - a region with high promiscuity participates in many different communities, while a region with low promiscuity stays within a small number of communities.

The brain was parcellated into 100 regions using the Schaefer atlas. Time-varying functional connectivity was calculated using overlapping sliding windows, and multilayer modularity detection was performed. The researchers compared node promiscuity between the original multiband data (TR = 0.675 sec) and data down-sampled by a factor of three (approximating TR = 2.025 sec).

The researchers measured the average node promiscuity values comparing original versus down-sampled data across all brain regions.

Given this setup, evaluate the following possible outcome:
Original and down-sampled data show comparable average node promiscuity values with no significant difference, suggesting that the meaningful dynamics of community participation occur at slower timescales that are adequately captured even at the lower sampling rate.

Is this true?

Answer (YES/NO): NO